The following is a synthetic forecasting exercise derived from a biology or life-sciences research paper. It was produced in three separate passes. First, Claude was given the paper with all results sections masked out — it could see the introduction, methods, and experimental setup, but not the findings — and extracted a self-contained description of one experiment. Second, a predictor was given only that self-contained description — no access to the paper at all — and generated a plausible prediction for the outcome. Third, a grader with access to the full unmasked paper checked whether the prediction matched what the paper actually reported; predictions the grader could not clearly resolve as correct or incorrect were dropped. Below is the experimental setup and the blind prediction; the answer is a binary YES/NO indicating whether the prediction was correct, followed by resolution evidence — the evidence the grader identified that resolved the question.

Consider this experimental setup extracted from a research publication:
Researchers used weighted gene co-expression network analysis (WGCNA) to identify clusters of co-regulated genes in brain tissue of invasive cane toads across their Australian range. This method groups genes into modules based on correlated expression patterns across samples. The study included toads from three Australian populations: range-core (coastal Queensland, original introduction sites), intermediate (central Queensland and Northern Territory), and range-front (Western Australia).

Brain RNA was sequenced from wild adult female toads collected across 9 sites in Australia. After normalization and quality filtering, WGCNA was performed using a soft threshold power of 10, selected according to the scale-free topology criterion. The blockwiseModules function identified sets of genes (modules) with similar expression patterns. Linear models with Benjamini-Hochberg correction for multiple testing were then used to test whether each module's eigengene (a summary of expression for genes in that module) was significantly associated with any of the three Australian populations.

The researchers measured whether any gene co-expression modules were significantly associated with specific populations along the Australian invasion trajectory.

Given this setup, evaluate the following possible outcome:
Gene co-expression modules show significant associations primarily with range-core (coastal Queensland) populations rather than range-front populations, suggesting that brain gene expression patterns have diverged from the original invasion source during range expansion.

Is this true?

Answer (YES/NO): NO